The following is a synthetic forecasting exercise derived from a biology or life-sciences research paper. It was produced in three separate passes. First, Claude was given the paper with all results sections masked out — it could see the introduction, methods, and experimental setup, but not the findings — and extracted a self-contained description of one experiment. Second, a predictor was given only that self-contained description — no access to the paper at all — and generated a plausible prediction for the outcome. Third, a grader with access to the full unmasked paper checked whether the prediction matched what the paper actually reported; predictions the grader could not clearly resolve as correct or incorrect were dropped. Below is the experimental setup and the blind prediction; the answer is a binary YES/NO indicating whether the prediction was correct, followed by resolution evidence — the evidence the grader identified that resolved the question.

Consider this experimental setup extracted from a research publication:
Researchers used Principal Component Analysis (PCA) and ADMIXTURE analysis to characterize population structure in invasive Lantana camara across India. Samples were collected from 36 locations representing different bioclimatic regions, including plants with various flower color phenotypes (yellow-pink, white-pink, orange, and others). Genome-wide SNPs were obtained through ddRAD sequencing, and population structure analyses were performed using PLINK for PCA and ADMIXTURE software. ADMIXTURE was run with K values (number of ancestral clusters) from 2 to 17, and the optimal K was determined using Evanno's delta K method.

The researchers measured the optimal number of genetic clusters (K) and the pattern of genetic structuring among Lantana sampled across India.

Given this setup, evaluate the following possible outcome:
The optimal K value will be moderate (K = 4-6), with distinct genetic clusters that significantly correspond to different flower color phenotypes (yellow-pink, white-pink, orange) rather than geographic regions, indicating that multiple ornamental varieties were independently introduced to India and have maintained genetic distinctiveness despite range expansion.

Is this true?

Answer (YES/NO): YES